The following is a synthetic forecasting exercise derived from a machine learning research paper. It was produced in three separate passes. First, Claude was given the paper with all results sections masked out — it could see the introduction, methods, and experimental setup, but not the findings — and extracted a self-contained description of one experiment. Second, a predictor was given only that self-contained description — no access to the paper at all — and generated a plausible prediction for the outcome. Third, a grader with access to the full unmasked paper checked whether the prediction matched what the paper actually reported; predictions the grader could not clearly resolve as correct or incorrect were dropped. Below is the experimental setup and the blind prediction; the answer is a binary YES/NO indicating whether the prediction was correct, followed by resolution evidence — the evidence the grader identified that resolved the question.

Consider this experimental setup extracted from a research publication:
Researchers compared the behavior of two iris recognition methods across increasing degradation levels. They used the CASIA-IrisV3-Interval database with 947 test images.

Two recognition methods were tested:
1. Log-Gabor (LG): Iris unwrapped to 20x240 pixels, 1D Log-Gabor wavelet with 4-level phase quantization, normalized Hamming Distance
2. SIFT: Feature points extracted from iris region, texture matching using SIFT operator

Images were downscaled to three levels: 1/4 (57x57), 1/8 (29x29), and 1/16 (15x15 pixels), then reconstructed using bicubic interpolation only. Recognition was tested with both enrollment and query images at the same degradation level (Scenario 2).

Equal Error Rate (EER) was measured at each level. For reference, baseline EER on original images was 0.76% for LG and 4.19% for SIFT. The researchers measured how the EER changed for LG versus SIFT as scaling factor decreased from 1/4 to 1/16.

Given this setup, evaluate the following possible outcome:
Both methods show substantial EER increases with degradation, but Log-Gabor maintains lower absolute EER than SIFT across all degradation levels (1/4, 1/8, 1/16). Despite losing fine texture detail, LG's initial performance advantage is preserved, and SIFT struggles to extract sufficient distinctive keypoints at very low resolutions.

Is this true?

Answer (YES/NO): YES